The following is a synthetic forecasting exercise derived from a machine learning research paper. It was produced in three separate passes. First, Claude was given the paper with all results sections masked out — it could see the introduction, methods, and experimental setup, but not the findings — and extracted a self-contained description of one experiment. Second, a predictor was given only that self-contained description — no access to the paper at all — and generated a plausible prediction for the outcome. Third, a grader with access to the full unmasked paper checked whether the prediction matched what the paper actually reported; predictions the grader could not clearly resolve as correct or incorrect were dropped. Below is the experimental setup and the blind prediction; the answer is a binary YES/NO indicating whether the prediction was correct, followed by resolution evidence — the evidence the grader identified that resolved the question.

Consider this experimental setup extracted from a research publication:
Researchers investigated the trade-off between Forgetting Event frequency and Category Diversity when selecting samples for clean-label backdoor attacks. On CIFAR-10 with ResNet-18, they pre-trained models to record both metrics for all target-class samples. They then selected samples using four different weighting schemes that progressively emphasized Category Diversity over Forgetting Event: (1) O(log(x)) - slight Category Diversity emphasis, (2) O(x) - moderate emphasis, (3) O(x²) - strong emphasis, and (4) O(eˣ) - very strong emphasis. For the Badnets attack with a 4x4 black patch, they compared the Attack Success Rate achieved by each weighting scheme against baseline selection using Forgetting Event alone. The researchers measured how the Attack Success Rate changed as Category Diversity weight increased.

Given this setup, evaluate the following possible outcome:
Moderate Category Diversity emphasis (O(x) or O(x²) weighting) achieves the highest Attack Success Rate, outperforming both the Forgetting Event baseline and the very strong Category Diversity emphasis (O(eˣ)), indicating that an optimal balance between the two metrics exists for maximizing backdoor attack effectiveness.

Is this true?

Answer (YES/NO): NO